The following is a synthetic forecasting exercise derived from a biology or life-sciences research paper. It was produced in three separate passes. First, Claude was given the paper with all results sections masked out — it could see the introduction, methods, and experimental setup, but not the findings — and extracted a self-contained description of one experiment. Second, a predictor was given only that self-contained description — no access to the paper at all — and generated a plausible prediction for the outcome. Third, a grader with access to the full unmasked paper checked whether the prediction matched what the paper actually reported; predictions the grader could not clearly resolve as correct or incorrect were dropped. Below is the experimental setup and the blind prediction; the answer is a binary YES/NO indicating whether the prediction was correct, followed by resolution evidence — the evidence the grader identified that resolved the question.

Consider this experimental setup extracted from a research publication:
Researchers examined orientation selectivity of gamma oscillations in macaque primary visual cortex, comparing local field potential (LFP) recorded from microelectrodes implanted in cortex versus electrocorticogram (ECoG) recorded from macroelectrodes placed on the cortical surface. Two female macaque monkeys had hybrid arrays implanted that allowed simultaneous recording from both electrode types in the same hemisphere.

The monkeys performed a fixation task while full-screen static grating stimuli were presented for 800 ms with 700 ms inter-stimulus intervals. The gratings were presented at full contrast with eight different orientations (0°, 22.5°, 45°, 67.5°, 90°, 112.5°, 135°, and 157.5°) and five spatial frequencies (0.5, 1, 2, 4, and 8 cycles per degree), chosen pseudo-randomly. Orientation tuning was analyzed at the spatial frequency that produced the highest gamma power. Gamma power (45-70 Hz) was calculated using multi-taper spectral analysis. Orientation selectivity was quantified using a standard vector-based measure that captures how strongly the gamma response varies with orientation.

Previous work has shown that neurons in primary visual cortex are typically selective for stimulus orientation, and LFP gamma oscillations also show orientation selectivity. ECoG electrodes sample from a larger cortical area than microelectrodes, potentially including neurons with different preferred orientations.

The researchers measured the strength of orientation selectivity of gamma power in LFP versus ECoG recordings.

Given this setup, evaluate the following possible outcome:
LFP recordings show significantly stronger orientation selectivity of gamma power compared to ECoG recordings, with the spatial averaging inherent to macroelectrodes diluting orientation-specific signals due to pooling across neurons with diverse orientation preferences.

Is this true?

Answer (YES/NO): NO